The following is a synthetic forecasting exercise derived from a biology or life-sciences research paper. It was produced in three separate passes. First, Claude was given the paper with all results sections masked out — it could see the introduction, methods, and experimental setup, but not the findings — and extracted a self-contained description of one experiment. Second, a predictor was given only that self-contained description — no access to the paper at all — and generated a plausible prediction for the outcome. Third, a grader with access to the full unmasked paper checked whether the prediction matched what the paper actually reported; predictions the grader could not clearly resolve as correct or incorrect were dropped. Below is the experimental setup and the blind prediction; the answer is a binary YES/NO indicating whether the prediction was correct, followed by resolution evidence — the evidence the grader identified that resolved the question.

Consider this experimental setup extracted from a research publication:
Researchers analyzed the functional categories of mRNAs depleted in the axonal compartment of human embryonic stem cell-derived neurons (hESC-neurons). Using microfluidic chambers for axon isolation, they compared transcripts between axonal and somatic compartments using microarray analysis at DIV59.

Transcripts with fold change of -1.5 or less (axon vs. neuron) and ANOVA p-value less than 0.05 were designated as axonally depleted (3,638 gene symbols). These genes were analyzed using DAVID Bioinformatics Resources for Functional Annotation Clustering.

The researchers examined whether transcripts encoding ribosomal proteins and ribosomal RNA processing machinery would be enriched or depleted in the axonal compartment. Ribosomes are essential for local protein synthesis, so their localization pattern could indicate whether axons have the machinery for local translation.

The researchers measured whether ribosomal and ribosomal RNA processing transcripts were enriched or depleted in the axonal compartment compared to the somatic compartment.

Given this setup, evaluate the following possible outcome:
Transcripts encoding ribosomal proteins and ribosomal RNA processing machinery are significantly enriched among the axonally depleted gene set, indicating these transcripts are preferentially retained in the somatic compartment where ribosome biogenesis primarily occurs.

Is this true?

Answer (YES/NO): NO